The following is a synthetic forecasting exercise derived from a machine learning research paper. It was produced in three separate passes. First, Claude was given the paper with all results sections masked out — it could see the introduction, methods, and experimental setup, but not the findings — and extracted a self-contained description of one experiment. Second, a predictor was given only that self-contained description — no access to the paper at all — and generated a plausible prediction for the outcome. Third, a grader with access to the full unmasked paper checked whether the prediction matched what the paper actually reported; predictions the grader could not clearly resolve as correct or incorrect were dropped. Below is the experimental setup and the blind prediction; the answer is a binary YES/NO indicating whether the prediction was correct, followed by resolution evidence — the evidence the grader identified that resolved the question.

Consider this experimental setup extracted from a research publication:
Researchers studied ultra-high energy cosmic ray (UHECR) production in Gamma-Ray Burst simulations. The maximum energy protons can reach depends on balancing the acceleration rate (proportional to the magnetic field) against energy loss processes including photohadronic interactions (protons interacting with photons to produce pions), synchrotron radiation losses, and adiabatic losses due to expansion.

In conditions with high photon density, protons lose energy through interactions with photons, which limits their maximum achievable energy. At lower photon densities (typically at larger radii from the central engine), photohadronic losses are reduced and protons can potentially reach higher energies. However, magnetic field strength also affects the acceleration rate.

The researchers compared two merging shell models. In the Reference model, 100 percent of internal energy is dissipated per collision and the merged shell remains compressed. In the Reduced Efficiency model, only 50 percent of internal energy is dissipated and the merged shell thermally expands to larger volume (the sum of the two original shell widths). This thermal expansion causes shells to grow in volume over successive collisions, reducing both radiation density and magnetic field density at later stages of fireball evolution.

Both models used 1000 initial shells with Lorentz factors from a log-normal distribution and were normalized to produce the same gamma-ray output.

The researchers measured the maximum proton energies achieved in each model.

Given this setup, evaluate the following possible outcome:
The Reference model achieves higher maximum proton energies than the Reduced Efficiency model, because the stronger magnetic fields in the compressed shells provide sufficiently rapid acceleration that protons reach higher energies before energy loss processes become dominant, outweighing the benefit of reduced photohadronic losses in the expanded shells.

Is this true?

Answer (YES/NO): NO